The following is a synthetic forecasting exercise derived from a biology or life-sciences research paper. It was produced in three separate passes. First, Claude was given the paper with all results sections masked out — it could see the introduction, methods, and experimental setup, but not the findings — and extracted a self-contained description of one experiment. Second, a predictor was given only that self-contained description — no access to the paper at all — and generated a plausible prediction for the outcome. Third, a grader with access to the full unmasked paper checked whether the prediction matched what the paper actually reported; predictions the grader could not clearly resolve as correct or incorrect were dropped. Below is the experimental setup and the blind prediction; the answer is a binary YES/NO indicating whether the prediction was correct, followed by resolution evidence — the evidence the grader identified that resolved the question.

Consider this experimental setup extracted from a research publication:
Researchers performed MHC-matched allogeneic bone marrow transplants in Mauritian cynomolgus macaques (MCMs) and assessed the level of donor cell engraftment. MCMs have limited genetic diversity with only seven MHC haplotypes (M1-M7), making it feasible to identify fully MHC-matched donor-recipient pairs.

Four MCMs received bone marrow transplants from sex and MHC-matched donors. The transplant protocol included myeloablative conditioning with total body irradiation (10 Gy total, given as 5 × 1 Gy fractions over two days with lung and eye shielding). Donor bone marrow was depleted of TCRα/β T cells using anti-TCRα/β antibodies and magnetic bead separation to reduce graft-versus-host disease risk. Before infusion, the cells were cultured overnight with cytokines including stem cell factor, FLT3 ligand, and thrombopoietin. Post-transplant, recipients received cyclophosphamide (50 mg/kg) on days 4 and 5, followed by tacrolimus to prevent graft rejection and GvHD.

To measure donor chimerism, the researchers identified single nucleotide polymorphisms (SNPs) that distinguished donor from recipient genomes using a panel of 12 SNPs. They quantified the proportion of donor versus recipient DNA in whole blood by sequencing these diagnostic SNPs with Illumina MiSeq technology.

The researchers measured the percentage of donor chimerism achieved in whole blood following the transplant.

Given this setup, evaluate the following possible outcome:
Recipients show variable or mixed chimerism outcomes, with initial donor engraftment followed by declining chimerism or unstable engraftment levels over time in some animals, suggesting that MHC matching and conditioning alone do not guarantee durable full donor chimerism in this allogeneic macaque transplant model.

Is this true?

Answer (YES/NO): NO